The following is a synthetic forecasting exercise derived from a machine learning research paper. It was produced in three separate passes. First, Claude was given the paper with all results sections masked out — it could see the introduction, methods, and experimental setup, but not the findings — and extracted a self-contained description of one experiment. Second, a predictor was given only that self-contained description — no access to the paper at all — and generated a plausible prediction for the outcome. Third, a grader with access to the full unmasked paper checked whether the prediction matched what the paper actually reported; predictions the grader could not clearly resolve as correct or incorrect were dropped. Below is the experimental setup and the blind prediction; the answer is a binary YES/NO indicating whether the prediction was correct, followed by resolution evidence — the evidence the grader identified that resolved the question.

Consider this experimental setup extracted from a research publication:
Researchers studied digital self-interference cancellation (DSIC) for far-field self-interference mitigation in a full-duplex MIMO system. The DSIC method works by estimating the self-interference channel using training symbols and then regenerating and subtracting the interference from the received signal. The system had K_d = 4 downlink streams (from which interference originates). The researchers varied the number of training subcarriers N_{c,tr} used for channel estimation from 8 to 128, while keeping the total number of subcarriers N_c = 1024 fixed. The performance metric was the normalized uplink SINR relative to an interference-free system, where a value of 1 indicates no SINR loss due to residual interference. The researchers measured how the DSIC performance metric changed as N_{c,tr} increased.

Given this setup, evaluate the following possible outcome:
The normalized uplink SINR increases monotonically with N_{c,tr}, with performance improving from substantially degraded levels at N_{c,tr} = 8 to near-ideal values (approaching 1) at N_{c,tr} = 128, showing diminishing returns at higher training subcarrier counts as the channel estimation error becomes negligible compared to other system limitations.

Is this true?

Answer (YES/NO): YES